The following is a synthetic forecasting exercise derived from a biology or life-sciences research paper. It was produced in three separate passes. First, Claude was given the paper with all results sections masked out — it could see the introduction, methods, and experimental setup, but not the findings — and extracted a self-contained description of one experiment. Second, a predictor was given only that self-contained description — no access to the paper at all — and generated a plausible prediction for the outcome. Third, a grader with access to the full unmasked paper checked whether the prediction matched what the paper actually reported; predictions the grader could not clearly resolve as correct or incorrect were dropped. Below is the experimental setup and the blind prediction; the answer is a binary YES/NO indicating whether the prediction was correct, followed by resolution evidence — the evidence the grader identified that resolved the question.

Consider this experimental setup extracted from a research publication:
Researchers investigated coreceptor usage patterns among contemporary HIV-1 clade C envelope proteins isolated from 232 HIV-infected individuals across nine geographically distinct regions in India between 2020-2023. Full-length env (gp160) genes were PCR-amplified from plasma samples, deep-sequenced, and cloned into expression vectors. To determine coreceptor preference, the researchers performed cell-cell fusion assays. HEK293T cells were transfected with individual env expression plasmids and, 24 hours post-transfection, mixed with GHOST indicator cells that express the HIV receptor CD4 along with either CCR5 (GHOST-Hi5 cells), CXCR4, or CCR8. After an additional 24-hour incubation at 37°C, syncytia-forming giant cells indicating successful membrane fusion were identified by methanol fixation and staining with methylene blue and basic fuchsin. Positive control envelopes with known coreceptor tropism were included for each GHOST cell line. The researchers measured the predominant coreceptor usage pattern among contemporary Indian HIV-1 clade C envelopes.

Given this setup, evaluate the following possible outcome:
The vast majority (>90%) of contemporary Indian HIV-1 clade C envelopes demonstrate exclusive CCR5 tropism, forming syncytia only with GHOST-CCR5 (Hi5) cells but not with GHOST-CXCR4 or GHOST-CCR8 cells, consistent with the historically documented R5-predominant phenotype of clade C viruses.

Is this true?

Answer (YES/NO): YES